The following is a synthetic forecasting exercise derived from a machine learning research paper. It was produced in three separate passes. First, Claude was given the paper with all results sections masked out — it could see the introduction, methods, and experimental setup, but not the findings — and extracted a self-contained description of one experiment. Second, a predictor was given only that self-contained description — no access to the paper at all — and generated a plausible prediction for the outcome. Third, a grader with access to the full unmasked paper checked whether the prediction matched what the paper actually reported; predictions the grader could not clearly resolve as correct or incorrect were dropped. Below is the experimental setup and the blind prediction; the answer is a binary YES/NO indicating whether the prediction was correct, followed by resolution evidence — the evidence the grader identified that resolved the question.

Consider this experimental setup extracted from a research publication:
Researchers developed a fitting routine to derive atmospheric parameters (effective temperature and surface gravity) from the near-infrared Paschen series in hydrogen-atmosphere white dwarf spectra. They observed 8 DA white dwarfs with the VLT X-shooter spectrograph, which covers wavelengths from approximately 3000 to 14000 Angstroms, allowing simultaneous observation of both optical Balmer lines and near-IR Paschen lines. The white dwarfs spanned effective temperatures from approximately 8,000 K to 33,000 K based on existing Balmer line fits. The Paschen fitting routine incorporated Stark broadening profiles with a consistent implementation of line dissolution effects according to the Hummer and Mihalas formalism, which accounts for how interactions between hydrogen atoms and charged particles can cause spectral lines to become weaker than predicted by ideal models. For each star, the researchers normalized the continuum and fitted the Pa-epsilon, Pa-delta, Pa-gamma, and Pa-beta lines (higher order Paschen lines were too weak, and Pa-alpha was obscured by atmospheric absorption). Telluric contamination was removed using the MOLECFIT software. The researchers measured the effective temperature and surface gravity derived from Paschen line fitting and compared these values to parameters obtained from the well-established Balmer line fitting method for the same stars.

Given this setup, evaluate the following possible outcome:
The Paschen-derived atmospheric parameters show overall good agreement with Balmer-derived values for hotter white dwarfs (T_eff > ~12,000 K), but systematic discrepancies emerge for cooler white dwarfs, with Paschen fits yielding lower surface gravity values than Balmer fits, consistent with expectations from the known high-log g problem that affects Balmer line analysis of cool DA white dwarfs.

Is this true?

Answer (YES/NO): NO